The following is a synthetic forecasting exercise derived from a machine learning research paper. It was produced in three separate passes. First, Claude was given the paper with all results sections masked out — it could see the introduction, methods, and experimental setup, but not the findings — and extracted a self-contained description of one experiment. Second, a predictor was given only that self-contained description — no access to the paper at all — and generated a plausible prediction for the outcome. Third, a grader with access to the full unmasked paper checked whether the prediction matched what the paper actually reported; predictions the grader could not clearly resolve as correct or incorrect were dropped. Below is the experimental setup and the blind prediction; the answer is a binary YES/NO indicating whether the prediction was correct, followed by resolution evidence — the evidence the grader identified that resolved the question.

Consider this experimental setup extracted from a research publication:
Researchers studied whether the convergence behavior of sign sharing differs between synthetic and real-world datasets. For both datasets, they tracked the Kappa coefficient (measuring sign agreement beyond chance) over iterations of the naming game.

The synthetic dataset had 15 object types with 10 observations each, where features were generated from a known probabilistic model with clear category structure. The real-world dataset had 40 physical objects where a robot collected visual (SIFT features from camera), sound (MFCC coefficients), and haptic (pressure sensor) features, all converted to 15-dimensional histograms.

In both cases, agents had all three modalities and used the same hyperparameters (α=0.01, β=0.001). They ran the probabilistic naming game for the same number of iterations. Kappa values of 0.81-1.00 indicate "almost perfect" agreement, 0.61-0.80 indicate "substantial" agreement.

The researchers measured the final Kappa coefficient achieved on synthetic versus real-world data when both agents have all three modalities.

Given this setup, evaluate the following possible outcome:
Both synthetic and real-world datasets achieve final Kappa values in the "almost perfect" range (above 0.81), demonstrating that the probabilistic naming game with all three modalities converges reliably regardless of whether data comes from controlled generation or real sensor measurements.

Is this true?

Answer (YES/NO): YES